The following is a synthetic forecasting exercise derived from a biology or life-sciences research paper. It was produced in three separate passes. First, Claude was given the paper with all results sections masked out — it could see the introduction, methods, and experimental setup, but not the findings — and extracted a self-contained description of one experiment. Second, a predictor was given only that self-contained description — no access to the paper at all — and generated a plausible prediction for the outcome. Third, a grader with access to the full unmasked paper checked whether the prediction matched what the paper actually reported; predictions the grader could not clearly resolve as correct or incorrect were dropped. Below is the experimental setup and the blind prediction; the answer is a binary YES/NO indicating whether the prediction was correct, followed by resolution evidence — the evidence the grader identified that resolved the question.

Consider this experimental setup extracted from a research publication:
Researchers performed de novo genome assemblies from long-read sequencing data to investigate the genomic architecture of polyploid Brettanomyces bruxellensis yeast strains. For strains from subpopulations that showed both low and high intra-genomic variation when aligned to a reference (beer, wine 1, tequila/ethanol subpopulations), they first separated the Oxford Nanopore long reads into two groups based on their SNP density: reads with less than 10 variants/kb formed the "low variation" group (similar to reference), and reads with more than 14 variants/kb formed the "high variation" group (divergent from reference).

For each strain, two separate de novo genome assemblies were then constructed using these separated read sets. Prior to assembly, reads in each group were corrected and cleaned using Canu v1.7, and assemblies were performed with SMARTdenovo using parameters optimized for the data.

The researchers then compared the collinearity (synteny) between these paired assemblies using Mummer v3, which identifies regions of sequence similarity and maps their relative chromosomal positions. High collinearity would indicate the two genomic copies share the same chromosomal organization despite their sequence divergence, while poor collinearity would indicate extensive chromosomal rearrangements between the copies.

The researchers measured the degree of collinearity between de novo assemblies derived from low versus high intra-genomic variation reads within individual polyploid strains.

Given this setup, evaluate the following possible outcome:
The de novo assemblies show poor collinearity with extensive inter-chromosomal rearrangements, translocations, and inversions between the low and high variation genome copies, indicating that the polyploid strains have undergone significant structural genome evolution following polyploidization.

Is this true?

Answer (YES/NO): NO